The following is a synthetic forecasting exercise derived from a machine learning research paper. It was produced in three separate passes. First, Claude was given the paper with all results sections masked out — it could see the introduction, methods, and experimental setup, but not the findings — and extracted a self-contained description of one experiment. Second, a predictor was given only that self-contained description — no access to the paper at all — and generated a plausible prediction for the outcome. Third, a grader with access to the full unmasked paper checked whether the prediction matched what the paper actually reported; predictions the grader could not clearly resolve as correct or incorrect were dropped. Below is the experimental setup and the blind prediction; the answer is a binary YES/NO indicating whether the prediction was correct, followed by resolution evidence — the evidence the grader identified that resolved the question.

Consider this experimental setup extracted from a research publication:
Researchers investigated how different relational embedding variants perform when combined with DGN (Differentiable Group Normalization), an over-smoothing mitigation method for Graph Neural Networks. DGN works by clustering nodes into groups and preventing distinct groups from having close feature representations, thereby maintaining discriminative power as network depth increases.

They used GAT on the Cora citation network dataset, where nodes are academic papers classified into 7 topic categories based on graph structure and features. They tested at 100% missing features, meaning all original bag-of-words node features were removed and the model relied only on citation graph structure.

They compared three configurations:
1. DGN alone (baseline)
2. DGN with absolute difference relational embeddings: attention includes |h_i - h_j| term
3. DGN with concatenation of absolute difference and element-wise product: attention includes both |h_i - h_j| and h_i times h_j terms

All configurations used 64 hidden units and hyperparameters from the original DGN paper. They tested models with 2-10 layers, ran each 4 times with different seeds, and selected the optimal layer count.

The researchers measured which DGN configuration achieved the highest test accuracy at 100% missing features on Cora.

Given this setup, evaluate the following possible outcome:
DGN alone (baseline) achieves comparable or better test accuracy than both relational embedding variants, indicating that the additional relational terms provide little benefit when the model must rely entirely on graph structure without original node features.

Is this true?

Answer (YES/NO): NO